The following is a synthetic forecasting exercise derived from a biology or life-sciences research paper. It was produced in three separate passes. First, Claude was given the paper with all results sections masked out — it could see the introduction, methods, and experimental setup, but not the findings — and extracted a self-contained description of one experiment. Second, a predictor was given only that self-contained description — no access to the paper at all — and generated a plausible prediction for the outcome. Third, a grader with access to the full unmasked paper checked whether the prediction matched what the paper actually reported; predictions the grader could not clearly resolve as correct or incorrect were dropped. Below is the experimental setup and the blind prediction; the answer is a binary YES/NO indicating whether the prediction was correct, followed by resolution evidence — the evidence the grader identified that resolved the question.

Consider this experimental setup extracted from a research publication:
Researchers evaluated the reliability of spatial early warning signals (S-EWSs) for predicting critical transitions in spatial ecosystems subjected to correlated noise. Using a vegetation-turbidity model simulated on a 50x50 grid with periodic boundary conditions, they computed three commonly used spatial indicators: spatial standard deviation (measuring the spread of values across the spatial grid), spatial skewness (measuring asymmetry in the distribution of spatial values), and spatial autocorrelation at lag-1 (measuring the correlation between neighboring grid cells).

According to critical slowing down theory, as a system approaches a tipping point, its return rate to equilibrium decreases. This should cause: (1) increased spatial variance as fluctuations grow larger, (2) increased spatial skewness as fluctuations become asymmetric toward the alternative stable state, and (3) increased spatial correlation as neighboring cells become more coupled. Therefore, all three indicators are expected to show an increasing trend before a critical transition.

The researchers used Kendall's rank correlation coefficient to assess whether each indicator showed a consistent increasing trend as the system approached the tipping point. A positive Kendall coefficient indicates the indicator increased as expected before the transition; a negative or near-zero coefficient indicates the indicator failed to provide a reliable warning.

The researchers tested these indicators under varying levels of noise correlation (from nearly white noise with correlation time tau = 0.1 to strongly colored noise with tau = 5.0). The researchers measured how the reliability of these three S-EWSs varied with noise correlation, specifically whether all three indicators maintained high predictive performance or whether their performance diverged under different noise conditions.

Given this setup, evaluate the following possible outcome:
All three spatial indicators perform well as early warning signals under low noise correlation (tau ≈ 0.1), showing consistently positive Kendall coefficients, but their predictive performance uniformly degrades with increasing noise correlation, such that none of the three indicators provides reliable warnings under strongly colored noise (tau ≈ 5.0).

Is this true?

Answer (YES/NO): NO